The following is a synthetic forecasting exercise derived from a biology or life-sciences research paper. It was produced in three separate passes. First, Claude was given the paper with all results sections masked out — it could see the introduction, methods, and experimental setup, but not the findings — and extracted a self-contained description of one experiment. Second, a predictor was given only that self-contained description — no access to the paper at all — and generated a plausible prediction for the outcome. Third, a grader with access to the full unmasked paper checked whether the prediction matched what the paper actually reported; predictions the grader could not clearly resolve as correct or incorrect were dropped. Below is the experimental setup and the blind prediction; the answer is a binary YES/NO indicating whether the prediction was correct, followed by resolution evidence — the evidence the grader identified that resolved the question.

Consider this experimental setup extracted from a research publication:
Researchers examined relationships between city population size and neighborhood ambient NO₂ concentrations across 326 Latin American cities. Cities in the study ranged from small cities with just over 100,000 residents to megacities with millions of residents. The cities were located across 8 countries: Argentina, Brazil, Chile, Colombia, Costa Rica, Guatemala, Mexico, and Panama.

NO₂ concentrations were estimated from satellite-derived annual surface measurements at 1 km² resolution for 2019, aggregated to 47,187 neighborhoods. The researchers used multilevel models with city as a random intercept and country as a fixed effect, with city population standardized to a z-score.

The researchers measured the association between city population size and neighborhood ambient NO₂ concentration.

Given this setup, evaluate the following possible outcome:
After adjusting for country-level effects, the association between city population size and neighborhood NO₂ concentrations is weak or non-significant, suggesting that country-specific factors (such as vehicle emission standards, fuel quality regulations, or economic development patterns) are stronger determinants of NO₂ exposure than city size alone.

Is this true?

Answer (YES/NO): NO